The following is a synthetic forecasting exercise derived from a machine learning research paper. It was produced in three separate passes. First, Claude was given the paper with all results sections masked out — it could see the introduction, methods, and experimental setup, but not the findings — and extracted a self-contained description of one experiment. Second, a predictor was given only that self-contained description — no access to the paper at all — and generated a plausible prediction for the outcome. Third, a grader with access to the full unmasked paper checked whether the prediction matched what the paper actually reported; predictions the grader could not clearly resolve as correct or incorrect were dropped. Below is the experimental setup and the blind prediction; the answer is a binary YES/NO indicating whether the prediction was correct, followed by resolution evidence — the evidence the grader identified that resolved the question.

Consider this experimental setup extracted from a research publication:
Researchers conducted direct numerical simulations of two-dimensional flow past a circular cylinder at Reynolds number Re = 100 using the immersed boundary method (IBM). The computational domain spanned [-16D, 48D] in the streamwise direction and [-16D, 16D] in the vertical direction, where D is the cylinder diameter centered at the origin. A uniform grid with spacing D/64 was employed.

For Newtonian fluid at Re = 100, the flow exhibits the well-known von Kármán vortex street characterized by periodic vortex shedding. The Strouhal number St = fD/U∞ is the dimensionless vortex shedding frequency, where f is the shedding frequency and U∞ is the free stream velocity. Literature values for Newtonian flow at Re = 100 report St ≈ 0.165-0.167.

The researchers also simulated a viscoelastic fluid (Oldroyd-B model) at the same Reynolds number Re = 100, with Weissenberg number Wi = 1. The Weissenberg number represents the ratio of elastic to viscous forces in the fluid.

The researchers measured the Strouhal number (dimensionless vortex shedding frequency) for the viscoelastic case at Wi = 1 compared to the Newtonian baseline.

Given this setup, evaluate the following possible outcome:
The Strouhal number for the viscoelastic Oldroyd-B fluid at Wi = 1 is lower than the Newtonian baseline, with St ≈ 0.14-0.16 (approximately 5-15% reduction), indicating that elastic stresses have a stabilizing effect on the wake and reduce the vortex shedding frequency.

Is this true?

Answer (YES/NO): NO